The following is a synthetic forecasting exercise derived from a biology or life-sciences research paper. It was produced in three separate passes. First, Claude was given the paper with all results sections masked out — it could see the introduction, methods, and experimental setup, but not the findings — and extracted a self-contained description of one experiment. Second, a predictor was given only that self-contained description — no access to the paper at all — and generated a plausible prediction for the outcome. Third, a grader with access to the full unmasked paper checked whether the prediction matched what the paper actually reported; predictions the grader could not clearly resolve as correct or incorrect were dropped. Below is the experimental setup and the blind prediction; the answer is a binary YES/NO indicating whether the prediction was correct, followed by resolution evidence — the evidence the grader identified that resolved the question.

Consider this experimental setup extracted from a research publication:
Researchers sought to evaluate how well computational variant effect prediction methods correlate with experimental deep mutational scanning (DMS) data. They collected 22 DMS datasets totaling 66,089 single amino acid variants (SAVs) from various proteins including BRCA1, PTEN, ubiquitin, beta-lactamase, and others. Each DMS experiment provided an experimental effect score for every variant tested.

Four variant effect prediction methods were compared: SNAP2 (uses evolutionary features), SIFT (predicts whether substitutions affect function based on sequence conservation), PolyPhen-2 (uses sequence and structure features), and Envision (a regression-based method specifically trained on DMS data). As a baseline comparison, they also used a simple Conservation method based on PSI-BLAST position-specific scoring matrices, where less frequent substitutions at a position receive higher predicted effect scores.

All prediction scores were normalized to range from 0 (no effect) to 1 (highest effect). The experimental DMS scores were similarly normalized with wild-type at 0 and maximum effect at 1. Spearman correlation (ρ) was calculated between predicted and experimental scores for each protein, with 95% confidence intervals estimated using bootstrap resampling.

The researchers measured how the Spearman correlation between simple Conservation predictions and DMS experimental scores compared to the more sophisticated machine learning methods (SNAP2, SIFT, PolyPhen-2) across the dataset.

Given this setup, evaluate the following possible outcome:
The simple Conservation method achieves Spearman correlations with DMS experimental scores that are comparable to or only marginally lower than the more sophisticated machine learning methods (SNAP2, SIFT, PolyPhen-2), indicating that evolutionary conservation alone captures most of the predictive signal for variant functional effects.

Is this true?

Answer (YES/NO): NO